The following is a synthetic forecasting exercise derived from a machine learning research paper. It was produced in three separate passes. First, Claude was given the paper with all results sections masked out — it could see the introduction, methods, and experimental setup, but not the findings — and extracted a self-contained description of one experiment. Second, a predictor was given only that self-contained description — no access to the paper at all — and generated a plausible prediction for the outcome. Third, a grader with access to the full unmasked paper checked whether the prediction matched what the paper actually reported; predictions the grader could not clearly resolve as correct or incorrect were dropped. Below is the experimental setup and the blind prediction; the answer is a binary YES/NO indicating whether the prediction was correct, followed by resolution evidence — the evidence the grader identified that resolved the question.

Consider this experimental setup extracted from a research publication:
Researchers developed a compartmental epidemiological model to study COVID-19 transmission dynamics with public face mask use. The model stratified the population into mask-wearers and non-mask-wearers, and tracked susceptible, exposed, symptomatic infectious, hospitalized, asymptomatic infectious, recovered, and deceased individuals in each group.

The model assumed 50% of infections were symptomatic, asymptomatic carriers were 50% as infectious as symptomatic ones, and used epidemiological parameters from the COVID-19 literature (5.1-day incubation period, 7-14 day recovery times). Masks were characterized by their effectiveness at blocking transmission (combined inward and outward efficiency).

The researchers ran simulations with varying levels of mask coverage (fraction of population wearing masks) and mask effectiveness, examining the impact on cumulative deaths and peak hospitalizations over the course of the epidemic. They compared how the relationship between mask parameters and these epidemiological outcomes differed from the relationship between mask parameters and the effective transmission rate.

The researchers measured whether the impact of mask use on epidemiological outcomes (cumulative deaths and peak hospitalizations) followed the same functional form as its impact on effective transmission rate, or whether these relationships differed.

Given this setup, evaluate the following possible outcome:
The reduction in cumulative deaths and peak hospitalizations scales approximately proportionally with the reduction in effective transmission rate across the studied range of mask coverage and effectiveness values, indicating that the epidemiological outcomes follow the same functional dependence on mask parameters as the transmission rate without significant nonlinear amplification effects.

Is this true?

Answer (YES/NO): NO